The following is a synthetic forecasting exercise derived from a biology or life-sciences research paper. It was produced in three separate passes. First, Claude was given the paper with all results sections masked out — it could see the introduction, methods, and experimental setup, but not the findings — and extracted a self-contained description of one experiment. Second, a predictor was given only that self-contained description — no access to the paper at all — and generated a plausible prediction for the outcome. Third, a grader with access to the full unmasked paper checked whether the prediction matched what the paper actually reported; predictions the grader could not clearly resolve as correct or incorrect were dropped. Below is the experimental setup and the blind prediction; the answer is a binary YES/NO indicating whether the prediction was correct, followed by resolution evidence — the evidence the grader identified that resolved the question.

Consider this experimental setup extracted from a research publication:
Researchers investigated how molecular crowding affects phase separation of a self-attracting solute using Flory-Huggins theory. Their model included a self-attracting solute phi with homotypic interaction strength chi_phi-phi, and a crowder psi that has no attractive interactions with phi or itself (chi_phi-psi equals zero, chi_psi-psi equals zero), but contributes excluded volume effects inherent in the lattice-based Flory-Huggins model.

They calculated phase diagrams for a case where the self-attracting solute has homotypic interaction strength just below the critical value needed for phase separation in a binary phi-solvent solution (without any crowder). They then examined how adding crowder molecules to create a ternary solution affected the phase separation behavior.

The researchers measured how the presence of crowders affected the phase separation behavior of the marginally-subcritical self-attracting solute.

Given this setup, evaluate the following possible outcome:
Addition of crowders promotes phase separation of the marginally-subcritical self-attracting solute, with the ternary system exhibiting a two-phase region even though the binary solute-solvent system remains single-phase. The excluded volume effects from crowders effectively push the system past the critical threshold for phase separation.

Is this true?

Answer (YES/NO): YES